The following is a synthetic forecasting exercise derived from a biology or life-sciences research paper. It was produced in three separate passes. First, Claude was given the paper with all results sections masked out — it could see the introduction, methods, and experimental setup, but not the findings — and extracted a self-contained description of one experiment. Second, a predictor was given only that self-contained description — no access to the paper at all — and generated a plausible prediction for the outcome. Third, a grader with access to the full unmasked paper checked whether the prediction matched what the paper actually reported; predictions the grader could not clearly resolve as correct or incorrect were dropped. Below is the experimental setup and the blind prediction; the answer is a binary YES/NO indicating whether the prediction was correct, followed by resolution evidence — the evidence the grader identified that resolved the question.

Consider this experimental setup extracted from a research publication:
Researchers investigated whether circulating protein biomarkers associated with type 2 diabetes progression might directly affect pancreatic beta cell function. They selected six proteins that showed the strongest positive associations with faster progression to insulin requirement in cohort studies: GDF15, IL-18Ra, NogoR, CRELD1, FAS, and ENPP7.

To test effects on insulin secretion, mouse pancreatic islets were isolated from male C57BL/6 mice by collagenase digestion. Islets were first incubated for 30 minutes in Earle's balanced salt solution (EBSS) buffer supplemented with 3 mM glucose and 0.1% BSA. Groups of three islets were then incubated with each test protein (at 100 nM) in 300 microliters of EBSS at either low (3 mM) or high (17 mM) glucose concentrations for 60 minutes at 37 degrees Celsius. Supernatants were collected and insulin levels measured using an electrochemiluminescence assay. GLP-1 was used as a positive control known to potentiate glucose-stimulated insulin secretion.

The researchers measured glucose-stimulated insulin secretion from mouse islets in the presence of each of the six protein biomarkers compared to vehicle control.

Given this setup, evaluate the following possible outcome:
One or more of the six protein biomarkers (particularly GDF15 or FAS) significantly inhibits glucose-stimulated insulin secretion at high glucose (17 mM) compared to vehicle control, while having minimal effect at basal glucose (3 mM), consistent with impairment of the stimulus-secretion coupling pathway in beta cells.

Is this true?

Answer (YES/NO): NO